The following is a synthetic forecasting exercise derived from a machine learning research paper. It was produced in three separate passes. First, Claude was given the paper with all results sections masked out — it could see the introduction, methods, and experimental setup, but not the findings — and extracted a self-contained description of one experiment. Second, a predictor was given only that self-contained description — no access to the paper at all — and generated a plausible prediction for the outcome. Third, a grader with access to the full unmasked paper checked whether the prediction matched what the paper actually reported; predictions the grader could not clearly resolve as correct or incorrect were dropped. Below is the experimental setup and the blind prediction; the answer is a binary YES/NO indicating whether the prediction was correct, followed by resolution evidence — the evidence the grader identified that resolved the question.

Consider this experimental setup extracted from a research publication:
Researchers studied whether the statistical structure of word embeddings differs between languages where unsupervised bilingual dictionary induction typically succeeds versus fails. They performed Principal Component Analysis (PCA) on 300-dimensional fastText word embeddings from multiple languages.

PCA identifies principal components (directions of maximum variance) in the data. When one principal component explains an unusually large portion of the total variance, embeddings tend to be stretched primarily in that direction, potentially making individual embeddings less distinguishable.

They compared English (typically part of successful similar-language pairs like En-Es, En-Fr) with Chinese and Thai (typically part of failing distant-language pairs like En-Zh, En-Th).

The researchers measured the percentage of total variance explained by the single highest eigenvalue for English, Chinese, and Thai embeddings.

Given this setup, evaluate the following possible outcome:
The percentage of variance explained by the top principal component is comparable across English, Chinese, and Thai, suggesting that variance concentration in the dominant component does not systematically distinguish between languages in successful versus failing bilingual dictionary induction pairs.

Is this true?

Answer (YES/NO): NO